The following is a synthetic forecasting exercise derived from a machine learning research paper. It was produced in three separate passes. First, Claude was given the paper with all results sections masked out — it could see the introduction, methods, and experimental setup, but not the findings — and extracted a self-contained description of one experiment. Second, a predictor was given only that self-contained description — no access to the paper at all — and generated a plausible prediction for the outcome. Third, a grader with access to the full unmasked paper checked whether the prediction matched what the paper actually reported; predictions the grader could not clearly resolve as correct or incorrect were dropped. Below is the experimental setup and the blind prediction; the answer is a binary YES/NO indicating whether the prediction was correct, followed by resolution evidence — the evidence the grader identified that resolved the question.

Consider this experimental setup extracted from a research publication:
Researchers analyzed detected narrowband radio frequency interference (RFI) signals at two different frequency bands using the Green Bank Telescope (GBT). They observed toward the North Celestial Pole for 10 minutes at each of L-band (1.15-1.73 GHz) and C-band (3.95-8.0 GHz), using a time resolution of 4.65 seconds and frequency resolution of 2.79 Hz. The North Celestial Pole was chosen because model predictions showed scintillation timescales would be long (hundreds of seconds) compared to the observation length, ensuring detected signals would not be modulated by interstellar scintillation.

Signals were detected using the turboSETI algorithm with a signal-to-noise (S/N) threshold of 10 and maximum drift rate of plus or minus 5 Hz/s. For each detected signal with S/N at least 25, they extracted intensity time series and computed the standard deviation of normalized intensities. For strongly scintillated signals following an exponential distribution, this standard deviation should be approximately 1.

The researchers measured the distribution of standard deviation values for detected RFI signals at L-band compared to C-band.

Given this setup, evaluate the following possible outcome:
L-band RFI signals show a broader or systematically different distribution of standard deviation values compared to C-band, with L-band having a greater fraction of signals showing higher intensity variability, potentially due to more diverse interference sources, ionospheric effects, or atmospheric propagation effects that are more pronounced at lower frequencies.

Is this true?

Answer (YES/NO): YES